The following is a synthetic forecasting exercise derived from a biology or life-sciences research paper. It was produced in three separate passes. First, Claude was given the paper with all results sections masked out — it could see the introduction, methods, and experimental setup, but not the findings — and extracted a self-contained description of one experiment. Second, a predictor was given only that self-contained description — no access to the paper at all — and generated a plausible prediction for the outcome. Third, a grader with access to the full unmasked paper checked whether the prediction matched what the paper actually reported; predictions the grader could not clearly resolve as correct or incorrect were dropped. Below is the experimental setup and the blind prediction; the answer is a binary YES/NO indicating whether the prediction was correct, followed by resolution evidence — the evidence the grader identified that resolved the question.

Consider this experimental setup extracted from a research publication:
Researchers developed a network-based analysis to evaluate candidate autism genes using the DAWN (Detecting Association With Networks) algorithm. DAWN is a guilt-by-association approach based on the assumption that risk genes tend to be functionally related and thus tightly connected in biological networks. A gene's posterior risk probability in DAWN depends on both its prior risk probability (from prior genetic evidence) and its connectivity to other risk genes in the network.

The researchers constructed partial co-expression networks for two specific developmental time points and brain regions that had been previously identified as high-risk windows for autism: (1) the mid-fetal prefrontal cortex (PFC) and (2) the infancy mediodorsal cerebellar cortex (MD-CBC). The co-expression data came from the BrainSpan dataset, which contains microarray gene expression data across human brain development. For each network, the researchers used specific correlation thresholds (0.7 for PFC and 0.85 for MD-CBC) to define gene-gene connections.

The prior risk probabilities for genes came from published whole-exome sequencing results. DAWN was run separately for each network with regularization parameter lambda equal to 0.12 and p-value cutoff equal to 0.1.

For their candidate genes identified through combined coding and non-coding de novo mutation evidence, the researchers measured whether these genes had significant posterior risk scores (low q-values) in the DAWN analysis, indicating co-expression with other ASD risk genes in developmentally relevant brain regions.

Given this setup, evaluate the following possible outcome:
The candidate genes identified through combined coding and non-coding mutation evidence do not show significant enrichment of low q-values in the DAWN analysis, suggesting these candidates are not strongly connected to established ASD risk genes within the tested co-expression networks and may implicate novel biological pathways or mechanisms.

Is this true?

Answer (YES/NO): NO